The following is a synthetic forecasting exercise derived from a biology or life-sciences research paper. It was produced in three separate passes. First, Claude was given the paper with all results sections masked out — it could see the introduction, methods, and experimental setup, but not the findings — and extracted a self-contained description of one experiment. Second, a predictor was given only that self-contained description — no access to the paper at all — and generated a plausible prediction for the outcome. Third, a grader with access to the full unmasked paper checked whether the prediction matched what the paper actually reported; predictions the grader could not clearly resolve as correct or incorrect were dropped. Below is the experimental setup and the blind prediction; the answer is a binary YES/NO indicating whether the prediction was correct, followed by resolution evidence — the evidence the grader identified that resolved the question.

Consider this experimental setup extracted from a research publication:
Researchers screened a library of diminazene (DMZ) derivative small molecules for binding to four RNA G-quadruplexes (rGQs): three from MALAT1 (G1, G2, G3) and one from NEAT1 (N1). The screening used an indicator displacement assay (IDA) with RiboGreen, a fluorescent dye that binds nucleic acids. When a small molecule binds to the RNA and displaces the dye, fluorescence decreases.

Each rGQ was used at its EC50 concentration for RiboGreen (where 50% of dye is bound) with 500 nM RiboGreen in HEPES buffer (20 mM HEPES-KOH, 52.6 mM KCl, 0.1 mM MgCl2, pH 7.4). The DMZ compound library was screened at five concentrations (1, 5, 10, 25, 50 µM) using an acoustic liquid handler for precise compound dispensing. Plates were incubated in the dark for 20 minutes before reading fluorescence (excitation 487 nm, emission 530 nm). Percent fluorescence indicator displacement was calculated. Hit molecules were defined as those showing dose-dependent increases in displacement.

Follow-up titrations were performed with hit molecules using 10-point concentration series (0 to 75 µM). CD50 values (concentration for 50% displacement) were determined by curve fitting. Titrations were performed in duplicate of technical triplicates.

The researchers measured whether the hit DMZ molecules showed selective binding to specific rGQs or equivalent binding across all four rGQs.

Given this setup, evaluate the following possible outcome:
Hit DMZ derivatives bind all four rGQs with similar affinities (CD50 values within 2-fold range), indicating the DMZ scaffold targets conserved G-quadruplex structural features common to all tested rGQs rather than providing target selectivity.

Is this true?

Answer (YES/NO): NO